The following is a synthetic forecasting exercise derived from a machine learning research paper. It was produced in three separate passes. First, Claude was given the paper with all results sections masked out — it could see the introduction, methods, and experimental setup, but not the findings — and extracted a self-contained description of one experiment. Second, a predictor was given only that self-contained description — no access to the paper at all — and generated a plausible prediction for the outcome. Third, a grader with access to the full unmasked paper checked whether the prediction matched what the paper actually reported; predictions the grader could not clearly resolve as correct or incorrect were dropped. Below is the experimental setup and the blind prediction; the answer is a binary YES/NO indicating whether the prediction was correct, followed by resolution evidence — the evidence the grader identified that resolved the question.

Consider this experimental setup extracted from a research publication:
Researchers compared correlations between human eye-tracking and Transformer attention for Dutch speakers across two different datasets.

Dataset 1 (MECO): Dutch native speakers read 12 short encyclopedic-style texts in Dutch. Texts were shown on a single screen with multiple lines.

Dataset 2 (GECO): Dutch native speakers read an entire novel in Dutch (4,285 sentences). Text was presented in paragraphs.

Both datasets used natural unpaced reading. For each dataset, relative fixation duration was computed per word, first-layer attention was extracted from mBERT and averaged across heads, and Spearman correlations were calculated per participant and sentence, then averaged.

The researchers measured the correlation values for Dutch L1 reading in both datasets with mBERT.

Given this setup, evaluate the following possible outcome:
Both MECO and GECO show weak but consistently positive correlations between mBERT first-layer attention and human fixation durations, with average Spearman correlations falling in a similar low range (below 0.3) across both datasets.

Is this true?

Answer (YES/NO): NO